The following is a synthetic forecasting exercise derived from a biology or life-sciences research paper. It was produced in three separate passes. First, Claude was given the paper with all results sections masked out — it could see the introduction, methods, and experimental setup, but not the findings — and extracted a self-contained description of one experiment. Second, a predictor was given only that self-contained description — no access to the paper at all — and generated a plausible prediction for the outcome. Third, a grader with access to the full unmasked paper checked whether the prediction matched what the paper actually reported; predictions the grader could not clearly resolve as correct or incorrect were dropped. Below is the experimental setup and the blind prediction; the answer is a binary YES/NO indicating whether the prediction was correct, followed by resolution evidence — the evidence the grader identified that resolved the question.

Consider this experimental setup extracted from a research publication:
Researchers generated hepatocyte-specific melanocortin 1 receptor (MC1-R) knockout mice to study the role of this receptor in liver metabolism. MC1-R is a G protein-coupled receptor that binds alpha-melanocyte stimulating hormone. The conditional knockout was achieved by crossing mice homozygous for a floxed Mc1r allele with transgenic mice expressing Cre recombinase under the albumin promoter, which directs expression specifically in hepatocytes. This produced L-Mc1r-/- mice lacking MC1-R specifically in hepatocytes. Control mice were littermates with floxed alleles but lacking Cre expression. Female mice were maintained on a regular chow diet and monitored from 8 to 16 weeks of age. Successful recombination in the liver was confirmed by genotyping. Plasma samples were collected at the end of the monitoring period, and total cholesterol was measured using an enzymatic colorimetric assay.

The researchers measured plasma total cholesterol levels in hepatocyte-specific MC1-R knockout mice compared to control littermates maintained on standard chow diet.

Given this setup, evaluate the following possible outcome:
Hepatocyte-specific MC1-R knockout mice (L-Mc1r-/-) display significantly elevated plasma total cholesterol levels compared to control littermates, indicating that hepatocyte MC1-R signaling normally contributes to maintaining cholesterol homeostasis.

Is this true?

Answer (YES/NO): YES